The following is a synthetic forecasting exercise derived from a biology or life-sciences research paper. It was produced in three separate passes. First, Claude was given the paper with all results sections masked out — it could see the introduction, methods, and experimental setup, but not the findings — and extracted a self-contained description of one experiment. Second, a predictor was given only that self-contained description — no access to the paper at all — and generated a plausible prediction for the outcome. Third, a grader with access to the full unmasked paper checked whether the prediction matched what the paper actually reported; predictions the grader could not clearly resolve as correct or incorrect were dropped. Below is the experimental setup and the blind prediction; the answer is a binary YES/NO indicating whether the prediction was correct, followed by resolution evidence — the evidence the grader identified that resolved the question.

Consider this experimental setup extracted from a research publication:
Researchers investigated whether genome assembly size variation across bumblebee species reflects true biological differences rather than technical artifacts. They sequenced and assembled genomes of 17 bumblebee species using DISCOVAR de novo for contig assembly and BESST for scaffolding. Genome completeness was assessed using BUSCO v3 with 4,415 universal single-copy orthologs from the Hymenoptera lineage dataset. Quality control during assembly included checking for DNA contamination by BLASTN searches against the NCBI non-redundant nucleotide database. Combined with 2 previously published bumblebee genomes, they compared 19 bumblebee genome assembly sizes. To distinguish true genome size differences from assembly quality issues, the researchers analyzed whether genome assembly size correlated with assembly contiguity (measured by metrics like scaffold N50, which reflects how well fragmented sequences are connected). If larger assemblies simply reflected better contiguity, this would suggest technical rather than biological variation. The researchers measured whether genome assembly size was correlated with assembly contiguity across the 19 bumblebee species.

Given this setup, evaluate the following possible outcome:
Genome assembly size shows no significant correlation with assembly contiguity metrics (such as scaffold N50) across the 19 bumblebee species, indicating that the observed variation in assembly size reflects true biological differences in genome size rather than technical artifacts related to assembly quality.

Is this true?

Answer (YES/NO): YES